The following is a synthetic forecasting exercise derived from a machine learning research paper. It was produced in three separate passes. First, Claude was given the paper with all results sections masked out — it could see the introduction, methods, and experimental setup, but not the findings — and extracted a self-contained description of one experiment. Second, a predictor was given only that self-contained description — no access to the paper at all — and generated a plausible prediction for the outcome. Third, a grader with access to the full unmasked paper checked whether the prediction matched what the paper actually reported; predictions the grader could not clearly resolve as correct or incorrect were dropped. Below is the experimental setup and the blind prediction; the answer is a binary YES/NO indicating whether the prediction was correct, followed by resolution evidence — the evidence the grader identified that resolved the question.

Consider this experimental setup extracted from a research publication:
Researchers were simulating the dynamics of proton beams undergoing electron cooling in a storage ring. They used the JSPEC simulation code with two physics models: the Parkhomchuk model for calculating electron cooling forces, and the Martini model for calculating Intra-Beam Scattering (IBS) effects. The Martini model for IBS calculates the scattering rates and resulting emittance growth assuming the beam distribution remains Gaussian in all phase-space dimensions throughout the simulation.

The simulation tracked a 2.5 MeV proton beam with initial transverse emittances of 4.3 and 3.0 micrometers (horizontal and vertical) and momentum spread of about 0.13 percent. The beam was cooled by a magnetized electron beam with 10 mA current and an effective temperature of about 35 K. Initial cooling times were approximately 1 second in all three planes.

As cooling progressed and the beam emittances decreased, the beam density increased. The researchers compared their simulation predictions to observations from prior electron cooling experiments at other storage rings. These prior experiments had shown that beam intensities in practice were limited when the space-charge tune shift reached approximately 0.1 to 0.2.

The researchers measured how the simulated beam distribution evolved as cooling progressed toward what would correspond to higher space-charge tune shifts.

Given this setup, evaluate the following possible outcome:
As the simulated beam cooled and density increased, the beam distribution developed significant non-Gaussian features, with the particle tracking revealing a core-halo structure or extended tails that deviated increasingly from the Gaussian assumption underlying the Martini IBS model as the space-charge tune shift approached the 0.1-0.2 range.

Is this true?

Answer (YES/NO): NO